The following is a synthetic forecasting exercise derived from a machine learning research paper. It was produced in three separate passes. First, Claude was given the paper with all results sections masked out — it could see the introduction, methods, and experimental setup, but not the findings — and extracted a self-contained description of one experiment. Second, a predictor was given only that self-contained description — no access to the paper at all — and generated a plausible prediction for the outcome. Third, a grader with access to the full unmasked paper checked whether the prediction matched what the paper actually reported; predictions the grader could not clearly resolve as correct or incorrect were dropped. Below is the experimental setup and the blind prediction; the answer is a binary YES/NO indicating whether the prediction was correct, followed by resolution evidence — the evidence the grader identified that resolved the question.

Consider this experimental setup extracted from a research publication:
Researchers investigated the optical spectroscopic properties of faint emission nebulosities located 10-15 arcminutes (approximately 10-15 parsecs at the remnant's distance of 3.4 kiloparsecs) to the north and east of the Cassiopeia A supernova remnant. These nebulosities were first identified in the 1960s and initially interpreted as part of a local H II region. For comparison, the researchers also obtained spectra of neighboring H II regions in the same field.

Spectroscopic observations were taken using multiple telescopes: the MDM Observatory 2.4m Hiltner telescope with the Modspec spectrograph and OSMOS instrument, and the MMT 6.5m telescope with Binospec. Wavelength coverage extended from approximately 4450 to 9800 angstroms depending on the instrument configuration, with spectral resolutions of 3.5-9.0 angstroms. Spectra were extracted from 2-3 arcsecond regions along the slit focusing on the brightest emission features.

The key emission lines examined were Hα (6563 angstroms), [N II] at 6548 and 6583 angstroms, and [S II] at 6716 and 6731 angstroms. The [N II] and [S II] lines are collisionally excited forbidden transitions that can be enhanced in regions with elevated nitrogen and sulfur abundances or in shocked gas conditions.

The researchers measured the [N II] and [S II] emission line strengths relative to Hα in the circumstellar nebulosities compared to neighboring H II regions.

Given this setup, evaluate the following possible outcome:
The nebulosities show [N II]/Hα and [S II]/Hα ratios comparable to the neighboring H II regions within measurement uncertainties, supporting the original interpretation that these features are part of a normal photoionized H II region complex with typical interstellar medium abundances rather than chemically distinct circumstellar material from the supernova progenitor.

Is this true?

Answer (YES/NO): NO